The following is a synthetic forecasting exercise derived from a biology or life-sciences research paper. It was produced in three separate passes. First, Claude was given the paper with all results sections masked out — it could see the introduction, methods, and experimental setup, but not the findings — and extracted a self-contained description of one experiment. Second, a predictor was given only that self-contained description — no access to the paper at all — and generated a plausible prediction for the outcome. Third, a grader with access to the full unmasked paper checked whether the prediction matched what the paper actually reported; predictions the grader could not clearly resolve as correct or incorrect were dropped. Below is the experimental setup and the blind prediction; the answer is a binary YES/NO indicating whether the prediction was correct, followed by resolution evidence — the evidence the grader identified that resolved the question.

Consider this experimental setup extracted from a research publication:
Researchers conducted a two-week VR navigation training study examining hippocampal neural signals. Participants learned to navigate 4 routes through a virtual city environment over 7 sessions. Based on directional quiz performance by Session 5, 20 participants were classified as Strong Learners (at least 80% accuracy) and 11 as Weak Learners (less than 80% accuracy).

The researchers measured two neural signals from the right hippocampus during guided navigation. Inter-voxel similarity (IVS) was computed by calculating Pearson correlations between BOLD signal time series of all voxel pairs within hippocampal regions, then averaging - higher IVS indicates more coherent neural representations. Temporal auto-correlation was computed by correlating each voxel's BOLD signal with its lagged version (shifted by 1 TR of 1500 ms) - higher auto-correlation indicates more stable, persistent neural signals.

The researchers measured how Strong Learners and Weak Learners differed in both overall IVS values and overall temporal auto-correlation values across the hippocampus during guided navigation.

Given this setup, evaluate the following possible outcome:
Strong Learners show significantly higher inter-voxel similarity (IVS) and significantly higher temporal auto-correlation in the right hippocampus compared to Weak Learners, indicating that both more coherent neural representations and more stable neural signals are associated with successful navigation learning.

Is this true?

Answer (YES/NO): NO